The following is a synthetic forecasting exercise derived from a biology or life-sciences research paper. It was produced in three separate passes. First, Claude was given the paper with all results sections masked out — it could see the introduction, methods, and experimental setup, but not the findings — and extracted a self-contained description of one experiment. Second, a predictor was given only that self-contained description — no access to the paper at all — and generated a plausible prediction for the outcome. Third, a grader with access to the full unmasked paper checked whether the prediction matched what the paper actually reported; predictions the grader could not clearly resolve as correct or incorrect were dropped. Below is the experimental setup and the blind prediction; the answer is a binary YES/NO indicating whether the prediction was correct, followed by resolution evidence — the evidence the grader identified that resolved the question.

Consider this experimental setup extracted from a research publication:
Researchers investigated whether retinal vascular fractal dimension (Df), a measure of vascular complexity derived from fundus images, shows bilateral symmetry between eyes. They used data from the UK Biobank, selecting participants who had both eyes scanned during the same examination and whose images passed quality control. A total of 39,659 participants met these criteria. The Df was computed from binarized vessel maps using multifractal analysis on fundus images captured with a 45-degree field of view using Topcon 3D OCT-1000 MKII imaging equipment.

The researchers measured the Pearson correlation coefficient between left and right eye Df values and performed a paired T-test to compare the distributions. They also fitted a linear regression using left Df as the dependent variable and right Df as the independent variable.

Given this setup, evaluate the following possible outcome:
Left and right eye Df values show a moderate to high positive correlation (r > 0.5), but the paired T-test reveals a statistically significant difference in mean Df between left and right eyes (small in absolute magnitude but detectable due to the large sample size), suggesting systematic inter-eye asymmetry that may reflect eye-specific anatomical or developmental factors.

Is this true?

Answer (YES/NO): YES